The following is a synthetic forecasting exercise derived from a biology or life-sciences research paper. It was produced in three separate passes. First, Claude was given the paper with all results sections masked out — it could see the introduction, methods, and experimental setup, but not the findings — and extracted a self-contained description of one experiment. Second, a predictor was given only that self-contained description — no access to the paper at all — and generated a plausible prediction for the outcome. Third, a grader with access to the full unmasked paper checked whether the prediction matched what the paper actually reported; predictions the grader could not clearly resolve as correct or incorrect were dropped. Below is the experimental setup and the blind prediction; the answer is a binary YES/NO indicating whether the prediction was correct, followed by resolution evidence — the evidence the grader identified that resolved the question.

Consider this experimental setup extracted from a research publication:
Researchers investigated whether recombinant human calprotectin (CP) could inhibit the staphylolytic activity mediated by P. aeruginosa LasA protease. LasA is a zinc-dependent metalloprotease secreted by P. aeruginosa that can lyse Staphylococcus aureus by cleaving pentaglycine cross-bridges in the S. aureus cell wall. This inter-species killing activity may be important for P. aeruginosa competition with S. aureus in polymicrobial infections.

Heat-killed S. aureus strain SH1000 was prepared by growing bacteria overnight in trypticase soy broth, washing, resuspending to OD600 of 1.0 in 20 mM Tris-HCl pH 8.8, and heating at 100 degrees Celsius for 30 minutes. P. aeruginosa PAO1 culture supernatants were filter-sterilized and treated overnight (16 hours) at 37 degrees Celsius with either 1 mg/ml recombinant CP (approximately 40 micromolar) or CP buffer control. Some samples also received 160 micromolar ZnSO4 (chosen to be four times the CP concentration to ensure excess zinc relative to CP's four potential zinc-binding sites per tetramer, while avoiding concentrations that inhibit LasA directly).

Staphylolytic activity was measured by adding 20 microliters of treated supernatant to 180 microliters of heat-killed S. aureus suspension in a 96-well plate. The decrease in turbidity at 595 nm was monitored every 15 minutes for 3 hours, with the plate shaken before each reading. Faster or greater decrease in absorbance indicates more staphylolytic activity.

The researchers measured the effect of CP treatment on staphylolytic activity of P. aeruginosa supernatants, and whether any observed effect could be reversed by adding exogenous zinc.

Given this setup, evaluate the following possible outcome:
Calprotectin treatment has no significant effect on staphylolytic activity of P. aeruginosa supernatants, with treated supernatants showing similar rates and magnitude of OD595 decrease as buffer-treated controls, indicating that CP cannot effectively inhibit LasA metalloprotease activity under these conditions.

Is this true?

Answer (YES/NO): NO